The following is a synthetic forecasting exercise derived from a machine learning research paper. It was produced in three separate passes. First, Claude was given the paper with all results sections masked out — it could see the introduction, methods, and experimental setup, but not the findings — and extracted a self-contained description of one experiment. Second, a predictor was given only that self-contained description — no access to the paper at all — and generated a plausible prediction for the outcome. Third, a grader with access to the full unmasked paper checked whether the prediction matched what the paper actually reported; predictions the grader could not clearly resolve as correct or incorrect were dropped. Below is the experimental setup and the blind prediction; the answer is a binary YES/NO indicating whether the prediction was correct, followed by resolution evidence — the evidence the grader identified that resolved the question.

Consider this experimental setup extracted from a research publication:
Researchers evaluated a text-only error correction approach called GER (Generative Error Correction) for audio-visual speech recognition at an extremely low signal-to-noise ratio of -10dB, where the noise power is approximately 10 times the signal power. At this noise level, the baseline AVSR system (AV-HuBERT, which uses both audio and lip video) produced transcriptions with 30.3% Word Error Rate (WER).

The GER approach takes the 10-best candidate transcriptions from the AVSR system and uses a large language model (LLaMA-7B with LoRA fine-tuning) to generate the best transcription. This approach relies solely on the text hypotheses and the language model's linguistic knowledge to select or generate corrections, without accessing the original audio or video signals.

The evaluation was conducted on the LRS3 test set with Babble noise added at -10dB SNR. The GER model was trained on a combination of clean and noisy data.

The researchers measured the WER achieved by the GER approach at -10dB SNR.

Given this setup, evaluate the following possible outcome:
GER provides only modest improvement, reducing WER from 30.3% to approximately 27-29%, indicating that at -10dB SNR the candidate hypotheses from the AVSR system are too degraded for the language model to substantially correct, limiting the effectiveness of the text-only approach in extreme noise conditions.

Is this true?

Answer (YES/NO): NO